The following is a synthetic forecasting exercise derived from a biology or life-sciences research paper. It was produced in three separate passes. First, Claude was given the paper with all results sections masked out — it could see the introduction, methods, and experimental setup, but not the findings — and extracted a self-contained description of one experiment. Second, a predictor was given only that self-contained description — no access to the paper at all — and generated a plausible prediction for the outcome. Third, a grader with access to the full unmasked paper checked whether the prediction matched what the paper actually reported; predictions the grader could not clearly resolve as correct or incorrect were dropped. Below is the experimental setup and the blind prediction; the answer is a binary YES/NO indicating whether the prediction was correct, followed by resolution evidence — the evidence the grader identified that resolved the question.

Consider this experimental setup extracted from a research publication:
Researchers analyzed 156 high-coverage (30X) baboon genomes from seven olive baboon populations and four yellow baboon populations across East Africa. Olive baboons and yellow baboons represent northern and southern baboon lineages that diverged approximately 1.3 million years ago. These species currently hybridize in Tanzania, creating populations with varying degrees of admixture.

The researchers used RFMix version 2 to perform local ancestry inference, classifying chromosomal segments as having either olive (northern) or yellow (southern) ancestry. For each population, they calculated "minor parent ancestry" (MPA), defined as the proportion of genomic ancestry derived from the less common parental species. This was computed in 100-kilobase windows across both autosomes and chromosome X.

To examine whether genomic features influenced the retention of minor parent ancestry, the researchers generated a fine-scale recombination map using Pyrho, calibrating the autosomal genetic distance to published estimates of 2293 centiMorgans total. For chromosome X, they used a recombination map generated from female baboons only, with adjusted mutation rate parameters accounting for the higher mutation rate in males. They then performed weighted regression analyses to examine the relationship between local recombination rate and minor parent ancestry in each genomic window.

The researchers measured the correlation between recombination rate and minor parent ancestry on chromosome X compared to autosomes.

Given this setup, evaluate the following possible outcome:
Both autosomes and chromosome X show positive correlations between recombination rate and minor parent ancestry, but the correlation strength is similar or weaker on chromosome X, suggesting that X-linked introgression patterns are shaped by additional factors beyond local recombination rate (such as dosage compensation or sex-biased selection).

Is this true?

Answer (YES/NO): NO